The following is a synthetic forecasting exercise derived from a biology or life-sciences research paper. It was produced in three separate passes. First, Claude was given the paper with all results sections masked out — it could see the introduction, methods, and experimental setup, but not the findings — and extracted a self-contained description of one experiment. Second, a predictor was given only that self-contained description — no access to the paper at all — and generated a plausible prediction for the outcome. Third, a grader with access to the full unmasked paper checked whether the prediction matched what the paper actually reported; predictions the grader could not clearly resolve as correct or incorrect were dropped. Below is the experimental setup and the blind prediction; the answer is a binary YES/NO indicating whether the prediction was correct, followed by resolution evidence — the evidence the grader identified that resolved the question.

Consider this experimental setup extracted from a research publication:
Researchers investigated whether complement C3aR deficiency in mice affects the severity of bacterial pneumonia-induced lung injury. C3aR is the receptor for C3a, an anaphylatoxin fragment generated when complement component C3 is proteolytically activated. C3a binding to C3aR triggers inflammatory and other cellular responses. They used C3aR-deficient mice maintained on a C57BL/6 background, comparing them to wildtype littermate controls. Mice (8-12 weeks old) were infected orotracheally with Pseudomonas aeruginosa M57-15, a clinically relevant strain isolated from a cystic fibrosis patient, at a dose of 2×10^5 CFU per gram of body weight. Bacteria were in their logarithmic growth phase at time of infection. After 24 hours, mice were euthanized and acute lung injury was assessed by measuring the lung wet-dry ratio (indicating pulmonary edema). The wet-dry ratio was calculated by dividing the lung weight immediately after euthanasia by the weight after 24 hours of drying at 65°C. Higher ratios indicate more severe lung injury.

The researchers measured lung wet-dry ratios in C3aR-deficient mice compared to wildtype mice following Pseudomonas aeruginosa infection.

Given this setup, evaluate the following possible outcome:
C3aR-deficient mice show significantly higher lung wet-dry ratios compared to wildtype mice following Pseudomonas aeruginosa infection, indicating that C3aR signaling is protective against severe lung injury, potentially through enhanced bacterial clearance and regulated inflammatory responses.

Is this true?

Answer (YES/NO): NO